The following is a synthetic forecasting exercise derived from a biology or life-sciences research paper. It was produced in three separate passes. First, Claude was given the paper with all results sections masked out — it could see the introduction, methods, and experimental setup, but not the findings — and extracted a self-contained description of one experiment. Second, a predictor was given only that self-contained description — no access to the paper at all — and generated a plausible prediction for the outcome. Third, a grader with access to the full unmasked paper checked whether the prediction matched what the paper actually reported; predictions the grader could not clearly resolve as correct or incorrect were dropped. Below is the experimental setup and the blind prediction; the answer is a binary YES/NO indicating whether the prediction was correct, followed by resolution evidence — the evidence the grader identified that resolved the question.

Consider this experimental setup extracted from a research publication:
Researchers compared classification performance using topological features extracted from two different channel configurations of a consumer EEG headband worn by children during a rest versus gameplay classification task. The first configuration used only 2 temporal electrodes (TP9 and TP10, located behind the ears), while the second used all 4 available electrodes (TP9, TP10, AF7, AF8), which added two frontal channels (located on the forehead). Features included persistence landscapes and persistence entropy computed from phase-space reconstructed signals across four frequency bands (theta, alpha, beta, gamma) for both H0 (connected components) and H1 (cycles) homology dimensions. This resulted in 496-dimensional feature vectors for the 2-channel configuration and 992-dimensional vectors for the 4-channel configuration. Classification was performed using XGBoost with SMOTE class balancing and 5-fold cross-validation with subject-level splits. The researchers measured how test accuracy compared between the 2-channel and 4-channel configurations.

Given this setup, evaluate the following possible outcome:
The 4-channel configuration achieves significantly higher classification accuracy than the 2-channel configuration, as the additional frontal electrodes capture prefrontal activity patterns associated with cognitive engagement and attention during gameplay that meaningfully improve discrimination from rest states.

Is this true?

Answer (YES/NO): NO